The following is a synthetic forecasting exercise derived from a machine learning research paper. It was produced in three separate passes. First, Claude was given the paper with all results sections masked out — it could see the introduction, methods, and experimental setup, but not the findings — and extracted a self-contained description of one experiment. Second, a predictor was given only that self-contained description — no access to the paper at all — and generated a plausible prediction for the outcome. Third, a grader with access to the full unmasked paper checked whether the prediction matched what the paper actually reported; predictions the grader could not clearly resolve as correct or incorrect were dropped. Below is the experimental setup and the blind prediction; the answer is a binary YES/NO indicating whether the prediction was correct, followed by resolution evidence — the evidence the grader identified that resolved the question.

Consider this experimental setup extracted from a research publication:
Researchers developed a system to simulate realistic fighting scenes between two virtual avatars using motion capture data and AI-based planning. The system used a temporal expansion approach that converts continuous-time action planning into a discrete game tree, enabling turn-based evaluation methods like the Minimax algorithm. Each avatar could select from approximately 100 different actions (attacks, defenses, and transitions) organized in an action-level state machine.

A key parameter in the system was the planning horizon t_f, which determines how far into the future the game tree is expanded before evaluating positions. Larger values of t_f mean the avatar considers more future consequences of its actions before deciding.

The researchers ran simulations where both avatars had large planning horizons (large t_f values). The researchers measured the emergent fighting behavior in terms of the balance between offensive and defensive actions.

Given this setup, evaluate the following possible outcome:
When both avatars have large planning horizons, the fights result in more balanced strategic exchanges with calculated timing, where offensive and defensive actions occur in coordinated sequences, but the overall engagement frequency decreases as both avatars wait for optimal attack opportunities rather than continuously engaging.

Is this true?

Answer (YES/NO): NO